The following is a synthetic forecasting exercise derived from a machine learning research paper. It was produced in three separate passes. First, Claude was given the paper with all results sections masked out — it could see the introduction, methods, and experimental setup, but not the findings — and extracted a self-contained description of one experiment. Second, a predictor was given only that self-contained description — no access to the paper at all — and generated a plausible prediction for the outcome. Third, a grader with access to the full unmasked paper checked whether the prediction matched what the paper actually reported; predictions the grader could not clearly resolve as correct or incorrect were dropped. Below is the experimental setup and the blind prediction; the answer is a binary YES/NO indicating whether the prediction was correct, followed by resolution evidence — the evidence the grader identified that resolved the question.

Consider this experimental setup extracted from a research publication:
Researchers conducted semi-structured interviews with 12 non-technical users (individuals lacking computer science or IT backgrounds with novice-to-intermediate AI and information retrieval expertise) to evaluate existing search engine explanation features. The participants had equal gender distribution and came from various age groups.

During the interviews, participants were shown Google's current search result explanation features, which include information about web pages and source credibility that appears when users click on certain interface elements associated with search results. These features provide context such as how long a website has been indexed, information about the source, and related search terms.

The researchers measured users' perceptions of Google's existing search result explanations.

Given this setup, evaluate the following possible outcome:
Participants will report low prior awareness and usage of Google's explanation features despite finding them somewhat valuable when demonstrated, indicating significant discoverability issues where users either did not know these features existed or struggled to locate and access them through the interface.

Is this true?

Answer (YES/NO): YES